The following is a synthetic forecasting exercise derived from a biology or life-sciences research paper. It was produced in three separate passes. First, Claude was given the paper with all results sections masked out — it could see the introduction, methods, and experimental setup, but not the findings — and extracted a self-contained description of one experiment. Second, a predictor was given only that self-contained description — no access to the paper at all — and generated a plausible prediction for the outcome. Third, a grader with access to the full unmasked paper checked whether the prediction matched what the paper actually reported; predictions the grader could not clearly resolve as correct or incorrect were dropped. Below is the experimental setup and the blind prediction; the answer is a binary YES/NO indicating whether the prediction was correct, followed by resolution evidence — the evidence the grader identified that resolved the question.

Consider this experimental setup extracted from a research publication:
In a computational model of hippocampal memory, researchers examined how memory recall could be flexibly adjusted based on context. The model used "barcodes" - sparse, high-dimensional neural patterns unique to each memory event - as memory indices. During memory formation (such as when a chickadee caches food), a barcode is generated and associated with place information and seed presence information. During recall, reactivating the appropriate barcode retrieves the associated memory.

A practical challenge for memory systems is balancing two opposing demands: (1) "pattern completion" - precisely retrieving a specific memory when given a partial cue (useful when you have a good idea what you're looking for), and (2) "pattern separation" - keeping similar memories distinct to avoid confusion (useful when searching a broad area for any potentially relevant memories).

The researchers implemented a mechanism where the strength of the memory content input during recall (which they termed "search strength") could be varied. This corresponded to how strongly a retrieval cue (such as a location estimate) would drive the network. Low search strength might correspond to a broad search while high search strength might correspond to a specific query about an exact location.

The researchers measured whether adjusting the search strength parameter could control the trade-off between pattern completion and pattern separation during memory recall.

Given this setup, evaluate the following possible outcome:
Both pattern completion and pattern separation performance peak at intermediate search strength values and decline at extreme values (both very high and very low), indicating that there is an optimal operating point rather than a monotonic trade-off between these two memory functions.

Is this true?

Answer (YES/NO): NO